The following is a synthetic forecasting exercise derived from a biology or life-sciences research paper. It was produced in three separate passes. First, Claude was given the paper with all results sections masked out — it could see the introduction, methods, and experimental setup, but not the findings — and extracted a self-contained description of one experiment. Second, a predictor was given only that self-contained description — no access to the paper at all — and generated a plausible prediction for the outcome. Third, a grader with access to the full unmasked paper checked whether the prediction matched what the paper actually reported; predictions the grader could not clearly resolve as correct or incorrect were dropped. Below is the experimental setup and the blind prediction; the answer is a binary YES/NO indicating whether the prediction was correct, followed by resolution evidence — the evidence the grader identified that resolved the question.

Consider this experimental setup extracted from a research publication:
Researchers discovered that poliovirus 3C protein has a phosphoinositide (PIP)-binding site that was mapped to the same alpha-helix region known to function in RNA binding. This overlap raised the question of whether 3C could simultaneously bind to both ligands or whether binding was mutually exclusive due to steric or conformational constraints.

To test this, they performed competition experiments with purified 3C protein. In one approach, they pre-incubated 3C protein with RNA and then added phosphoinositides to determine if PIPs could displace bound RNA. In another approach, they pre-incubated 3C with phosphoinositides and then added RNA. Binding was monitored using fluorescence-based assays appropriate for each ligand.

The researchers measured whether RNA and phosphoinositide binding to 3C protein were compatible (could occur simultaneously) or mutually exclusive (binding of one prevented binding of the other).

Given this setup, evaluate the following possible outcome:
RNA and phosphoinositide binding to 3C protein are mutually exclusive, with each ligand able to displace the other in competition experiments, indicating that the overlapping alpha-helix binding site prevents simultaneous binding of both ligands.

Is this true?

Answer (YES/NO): YES